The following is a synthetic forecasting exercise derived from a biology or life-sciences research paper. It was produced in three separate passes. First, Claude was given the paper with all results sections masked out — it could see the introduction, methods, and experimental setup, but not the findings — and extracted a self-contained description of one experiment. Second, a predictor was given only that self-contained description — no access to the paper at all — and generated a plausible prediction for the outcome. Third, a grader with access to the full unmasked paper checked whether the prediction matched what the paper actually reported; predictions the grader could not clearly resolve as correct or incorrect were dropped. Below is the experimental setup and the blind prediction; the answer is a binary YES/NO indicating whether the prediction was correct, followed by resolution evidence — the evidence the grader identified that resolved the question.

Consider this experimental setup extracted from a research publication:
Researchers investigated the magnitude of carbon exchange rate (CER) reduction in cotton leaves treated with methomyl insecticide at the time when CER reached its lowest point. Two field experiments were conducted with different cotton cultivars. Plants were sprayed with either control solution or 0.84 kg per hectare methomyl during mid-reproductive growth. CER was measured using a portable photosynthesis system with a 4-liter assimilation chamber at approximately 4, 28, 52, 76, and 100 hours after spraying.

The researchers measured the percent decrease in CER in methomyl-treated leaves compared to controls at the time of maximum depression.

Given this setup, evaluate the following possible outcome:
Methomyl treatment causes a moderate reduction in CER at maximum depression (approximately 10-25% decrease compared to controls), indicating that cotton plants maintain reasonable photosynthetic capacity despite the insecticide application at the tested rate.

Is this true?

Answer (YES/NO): NO